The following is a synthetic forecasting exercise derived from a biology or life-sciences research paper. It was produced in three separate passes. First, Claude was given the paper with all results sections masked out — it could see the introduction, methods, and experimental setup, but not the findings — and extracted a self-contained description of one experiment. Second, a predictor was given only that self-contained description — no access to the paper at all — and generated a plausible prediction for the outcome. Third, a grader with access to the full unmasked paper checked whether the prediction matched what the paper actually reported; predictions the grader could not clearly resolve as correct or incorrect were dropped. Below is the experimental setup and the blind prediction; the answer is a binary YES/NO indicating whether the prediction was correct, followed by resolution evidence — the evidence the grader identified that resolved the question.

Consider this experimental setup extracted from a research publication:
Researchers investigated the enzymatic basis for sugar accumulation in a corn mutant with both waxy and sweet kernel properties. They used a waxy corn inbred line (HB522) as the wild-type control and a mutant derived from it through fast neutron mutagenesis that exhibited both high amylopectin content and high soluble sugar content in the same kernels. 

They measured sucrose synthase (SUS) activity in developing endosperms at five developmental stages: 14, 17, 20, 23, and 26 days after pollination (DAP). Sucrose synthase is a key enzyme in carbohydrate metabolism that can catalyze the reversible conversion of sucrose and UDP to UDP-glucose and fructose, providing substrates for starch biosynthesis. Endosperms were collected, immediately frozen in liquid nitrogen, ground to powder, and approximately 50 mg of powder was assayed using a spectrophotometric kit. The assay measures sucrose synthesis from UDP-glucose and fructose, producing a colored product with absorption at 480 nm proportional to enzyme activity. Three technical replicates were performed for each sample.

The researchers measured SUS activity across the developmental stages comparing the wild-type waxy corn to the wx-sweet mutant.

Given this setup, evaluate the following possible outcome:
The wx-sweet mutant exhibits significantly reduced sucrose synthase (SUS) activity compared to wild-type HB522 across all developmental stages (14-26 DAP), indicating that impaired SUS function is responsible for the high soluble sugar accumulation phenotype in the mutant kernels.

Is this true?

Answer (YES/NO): YES